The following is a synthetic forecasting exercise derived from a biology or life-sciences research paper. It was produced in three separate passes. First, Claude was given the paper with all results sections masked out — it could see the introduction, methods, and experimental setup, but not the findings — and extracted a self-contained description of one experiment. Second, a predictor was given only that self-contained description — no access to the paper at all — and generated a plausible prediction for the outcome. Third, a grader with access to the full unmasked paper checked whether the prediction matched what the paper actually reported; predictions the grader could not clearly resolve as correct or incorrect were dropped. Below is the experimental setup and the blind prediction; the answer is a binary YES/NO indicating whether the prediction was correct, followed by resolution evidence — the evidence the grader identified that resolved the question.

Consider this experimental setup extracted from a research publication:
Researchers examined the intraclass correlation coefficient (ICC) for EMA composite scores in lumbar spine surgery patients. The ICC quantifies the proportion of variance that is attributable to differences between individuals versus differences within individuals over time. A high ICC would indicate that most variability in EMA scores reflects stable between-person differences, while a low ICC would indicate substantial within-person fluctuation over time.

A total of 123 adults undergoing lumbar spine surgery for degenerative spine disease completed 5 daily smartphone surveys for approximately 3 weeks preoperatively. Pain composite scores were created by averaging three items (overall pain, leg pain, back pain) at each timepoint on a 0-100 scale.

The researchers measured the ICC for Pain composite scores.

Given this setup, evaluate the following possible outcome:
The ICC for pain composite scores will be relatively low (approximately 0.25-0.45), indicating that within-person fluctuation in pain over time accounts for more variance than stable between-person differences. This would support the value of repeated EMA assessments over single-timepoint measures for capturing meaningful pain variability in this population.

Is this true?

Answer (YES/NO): NO